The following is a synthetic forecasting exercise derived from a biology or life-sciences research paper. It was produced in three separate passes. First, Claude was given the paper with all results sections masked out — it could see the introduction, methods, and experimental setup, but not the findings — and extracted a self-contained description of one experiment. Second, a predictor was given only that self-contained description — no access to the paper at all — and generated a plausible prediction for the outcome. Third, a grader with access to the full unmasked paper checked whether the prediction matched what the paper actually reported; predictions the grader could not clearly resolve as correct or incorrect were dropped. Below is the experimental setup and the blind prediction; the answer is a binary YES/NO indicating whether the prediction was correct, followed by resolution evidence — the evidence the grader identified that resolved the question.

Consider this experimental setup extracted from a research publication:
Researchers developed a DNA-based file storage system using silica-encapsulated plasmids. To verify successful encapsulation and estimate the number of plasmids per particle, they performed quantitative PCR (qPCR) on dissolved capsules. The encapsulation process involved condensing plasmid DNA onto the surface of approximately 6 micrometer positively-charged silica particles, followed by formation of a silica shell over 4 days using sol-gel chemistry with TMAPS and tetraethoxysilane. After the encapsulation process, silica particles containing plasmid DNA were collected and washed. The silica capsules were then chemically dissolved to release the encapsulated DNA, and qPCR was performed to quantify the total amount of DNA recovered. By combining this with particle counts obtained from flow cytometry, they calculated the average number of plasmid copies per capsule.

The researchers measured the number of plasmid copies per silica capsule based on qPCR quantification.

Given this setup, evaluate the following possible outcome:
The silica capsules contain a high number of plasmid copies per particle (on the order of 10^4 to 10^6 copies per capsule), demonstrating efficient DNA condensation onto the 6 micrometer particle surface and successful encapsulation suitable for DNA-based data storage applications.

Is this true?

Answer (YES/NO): YES